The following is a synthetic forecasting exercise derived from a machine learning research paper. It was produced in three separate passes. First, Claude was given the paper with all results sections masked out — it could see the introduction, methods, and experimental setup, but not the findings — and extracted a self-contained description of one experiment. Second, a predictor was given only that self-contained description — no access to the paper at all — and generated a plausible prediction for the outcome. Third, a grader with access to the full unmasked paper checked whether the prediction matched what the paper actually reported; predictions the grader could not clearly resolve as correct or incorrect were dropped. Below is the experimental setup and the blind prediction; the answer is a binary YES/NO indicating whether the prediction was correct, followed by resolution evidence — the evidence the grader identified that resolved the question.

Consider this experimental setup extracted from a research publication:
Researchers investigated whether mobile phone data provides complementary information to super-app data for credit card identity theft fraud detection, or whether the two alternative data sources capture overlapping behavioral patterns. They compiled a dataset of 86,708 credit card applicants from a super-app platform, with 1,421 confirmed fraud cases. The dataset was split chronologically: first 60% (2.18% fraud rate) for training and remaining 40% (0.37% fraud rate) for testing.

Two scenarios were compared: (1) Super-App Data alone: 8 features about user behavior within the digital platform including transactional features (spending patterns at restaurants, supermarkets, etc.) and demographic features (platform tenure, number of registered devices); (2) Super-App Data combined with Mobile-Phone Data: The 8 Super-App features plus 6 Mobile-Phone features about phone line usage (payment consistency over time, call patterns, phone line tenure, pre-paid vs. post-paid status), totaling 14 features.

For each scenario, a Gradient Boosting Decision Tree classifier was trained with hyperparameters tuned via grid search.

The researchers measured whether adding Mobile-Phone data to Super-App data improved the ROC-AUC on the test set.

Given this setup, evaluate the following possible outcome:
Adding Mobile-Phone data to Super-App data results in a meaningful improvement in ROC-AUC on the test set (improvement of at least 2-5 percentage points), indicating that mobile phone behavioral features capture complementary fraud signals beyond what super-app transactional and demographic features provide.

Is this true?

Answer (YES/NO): NO